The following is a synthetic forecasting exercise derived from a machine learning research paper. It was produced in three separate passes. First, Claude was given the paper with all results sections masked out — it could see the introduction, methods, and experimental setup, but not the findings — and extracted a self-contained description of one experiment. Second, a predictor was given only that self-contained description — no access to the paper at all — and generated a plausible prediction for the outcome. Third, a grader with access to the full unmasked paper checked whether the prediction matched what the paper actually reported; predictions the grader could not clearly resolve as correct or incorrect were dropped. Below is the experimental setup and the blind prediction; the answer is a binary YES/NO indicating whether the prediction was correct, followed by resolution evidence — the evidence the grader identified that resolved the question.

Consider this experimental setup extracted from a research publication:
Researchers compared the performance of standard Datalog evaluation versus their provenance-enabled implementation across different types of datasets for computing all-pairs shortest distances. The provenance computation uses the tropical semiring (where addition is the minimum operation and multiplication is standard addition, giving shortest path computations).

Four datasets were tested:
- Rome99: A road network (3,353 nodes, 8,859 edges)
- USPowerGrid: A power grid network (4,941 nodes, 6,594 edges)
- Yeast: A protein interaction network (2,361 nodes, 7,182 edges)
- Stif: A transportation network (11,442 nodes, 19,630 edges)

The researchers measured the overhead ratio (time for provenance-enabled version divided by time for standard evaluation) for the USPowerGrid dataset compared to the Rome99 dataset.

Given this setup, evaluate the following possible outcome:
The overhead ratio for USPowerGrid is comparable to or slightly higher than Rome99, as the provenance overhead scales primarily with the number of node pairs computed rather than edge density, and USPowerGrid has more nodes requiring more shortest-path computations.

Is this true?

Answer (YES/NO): NO